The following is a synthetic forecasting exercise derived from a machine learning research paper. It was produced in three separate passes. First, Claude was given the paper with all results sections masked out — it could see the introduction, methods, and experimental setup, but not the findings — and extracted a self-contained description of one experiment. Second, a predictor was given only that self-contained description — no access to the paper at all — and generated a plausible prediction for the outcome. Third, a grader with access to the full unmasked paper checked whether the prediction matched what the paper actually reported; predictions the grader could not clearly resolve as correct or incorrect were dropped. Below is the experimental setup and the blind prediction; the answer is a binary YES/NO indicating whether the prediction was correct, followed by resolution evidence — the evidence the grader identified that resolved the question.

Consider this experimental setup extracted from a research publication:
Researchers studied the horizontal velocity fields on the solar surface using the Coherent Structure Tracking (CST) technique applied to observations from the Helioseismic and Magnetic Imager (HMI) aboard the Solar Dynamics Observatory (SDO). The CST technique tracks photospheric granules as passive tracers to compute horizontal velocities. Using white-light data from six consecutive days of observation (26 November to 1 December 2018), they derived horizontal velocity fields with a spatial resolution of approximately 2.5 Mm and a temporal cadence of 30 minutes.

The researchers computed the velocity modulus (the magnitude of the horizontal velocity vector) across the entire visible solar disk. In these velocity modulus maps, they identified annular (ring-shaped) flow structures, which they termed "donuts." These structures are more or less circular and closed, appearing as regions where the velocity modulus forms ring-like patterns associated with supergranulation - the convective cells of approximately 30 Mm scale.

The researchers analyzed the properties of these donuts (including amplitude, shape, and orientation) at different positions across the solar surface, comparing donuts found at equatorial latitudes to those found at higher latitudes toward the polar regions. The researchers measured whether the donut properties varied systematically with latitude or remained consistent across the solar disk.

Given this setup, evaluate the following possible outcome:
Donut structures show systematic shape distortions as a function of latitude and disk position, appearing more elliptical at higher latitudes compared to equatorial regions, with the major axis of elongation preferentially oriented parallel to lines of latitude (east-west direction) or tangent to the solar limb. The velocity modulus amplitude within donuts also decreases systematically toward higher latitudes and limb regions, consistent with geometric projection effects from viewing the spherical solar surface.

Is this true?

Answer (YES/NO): NO